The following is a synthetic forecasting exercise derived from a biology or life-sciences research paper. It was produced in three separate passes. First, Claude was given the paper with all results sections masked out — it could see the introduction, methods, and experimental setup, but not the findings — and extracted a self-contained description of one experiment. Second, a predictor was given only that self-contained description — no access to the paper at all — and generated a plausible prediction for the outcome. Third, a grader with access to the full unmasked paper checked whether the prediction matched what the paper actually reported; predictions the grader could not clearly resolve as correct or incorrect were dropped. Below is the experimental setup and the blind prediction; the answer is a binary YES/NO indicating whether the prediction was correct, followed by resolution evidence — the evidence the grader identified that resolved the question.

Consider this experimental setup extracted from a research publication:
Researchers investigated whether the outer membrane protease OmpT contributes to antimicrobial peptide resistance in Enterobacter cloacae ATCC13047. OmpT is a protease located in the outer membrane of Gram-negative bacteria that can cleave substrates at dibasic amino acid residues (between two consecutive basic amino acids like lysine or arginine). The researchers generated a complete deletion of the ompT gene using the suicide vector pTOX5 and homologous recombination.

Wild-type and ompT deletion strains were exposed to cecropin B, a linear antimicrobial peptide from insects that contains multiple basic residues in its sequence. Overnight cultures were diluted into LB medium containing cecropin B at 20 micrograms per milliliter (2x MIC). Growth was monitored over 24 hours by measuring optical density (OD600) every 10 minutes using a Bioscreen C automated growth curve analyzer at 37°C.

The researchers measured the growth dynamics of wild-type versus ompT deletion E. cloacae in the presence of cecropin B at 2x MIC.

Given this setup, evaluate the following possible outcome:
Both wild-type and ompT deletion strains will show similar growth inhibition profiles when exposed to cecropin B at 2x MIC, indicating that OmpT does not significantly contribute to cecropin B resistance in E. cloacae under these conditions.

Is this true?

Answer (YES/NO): NO